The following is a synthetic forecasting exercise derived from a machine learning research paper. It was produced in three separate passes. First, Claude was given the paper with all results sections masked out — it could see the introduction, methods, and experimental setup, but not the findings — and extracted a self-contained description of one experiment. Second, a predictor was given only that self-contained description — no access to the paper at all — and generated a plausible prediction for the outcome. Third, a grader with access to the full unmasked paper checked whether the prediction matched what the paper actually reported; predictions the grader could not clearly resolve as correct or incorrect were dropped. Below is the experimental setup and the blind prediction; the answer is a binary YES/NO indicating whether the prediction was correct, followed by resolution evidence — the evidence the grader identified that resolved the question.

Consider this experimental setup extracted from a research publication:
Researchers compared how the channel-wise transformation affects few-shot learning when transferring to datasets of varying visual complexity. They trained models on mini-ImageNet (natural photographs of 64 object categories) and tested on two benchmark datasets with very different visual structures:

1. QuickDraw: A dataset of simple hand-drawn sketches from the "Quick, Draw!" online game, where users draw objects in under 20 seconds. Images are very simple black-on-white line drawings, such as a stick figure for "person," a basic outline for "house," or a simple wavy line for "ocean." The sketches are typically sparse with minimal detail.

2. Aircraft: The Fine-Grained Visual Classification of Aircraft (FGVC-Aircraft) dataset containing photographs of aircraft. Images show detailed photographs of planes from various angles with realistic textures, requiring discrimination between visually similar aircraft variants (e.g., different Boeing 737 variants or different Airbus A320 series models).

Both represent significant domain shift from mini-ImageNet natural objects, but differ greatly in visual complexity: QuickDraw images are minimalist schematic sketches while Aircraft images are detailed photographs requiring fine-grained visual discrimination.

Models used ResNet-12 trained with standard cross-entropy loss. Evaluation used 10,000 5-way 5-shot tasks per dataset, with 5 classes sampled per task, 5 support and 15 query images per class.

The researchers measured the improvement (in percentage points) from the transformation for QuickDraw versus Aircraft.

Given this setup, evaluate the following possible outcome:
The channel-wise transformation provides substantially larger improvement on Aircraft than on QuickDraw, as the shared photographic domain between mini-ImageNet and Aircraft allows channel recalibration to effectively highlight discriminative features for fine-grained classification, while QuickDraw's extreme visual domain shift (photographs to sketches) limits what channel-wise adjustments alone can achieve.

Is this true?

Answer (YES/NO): NO